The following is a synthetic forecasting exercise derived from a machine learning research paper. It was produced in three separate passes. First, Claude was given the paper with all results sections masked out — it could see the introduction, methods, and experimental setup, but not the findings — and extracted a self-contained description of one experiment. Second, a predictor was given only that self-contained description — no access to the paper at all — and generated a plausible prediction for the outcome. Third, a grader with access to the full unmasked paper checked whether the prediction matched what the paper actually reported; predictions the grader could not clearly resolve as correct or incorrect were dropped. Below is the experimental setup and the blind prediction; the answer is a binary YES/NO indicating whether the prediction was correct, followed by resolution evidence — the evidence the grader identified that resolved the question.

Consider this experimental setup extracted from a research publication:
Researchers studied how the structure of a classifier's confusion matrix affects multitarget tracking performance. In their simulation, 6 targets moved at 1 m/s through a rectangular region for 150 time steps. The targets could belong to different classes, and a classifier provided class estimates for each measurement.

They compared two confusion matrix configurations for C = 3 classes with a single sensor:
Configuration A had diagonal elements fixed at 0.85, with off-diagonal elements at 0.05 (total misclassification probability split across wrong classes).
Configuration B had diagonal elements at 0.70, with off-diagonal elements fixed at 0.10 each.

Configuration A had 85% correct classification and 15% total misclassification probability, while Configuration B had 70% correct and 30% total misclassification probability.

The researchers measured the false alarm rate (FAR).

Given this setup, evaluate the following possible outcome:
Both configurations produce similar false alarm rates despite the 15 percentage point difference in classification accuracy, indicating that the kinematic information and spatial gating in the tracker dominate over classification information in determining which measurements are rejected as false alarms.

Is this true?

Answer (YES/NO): NO